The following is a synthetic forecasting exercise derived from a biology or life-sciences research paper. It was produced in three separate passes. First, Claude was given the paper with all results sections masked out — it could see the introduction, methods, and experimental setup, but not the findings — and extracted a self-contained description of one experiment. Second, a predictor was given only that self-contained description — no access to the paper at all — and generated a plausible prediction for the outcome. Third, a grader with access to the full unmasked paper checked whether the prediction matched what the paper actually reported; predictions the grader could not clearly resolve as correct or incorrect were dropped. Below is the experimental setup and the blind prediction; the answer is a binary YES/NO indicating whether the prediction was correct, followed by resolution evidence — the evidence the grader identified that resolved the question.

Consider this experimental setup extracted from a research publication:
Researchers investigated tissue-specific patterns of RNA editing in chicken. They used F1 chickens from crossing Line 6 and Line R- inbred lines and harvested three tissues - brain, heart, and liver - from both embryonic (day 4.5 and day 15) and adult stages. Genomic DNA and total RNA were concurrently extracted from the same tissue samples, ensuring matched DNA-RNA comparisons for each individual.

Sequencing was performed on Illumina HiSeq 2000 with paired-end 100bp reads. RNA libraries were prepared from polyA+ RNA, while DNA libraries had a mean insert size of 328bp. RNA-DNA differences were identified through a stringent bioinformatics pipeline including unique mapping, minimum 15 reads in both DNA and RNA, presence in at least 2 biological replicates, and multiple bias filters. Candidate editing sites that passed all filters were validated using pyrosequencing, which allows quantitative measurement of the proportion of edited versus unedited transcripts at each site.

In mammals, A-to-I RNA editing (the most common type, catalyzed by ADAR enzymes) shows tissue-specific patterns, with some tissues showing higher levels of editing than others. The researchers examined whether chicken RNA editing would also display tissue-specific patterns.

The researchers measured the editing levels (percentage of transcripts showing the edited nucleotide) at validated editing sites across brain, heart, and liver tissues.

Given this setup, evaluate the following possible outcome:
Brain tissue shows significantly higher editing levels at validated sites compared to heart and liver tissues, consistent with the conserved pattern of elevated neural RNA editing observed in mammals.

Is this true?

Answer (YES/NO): YES